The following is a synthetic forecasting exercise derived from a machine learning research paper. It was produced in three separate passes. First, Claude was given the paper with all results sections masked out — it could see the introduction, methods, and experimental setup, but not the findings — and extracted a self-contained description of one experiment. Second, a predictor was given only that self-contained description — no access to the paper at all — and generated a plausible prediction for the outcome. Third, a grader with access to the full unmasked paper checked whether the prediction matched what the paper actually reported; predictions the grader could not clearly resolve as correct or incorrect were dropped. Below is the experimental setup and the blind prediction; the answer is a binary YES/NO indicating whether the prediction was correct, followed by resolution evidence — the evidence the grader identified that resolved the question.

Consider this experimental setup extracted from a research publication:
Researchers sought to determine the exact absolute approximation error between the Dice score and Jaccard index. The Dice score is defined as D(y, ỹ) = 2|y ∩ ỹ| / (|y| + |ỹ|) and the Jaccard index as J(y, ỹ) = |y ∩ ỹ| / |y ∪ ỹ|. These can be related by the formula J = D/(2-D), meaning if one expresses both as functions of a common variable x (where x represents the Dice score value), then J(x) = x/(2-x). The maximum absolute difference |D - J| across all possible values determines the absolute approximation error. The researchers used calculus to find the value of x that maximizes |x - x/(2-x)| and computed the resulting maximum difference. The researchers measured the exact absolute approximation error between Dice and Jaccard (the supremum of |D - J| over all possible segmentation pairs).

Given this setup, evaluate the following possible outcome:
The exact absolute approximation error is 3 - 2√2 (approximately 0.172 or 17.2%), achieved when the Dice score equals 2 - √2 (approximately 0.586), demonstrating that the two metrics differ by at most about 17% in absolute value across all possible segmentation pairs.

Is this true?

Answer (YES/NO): YES